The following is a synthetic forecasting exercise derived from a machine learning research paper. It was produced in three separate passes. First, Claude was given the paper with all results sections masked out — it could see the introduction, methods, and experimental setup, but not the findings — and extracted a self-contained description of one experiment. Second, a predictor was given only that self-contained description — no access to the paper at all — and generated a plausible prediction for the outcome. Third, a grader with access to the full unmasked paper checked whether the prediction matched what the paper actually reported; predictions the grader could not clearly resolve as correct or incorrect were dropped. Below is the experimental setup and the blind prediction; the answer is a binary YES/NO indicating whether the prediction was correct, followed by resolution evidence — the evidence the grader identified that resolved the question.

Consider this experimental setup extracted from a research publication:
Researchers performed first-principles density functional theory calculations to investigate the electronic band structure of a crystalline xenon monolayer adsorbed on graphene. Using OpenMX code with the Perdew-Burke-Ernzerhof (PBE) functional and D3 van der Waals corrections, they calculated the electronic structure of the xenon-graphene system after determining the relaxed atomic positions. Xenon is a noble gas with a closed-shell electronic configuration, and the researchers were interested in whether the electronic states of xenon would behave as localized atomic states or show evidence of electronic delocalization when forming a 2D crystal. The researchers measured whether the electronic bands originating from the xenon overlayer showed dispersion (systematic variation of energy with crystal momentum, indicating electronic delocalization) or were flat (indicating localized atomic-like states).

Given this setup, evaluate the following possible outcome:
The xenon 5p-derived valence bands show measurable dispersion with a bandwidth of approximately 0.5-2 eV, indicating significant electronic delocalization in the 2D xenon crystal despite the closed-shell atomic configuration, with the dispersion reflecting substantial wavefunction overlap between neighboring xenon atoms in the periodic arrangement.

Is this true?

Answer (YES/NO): YES